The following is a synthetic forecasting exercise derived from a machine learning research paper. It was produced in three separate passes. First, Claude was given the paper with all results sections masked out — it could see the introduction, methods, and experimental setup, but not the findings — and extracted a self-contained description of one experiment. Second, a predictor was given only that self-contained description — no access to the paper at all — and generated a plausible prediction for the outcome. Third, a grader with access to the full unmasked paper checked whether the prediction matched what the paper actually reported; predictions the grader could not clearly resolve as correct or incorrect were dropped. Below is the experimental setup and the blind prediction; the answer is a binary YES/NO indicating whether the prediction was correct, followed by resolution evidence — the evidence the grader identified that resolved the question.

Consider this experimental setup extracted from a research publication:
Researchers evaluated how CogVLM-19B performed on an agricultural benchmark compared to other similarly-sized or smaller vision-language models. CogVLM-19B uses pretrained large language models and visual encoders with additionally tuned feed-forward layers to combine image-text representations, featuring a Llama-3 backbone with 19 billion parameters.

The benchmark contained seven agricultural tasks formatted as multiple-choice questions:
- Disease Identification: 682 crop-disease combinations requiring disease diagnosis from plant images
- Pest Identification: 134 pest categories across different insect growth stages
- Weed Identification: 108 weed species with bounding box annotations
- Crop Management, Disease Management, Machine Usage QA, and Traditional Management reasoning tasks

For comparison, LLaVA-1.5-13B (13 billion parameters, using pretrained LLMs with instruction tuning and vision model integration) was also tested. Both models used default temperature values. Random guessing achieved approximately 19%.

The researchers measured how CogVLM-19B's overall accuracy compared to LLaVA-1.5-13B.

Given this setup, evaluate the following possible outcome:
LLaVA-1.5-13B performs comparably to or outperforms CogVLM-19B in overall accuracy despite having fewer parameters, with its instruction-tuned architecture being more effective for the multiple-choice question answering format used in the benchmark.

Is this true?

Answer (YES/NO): YES